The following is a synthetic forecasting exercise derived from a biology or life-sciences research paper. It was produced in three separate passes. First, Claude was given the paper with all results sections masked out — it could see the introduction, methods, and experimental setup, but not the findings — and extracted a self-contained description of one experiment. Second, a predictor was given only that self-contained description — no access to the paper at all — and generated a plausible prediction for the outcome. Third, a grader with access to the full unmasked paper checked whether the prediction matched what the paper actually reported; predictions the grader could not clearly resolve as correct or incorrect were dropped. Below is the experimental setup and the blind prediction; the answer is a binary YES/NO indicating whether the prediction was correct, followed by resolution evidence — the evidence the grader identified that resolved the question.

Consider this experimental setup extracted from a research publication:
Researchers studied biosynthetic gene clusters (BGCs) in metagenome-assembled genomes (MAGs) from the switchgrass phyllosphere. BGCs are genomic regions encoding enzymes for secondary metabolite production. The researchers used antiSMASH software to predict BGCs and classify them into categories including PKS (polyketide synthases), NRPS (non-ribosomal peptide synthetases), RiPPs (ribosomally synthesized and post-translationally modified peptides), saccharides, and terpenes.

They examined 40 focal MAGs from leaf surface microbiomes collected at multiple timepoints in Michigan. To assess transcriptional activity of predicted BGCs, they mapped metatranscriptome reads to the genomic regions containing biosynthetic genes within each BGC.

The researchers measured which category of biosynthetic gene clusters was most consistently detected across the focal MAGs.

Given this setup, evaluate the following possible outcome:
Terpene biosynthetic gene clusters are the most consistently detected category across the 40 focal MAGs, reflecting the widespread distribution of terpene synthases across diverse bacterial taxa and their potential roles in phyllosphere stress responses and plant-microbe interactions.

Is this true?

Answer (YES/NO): YES